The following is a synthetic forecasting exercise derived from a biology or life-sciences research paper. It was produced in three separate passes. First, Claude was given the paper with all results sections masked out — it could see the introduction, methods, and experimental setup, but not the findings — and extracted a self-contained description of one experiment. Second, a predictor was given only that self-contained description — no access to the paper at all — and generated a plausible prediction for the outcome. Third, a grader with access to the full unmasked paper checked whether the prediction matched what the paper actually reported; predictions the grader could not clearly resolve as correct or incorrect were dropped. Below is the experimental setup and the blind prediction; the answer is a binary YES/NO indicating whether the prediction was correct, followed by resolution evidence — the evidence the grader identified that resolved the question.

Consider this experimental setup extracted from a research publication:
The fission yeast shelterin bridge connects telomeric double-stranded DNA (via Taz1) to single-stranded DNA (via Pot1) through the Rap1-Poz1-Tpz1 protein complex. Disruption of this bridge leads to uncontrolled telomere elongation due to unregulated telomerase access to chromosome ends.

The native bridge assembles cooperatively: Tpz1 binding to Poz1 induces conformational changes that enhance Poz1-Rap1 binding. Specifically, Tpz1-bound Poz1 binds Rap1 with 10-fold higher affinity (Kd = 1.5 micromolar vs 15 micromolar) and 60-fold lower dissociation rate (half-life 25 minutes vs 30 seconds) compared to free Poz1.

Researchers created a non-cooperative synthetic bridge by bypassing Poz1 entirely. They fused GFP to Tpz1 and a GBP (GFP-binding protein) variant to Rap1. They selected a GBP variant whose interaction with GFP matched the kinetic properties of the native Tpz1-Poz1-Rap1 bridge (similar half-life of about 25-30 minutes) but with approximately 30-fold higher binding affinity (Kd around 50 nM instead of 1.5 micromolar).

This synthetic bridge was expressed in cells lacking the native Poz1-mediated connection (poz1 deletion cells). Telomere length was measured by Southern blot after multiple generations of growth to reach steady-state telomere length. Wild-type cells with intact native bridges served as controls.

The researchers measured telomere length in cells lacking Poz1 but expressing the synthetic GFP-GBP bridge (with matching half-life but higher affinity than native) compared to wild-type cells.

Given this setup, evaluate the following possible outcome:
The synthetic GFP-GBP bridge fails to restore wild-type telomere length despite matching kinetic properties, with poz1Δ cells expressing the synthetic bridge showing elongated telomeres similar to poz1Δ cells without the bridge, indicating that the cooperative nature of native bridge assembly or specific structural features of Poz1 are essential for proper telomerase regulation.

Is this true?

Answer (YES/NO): NO